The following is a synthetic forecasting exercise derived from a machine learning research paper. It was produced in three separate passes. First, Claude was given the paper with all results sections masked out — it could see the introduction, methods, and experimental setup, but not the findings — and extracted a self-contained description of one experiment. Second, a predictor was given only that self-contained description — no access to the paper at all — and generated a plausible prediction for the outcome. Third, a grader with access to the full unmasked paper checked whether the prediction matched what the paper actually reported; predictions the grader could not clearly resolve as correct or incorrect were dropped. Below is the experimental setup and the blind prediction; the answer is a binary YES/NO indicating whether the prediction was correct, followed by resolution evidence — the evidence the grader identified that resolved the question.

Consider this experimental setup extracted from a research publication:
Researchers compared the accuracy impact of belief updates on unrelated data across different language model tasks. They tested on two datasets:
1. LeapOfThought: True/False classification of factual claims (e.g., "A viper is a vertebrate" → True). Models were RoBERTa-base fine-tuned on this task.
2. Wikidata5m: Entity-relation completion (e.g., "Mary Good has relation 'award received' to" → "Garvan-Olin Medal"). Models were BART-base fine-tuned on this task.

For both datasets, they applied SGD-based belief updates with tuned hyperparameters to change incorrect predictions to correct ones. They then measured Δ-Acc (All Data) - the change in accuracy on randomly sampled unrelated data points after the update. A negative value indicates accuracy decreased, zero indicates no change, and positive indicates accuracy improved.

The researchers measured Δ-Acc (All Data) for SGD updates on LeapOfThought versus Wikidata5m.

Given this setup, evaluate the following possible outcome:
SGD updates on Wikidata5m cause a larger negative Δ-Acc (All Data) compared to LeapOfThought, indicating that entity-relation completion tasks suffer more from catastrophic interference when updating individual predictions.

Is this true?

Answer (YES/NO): YES